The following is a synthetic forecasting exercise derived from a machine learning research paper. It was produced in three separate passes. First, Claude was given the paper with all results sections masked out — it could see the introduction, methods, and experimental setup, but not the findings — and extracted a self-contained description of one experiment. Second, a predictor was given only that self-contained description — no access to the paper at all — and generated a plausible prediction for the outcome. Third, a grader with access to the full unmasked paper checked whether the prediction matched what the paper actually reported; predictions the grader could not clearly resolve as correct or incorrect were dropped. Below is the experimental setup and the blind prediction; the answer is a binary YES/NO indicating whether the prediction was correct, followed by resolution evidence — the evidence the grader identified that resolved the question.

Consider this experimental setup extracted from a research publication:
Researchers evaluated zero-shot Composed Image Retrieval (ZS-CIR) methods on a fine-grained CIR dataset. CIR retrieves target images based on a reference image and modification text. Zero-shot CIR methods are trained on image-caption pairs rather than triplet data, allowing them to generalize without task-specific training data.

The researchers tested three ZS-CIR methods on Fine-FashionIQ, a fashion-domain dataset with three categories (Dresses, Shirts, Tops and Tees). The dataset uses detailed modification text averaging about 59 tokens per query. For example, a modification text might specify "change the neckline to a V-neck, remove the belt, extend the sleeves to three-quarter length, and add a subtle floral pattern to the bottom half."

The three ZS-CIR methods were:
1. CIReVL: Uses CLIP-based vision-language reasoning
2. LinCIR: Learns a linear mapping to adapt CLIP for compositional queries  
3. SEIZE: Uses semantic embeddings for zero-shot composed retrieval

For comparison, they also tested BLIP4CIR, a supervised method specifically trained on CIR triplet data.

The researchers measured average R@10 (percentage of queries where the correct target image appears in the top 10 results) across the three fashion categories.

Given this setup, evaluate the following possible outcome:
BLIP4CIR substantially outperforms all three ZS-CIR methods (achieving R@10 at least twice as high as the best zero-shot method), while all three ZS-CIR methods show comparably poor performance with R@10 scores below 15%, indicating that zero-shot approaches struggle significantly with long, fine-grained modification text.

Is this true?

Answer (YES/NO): NO